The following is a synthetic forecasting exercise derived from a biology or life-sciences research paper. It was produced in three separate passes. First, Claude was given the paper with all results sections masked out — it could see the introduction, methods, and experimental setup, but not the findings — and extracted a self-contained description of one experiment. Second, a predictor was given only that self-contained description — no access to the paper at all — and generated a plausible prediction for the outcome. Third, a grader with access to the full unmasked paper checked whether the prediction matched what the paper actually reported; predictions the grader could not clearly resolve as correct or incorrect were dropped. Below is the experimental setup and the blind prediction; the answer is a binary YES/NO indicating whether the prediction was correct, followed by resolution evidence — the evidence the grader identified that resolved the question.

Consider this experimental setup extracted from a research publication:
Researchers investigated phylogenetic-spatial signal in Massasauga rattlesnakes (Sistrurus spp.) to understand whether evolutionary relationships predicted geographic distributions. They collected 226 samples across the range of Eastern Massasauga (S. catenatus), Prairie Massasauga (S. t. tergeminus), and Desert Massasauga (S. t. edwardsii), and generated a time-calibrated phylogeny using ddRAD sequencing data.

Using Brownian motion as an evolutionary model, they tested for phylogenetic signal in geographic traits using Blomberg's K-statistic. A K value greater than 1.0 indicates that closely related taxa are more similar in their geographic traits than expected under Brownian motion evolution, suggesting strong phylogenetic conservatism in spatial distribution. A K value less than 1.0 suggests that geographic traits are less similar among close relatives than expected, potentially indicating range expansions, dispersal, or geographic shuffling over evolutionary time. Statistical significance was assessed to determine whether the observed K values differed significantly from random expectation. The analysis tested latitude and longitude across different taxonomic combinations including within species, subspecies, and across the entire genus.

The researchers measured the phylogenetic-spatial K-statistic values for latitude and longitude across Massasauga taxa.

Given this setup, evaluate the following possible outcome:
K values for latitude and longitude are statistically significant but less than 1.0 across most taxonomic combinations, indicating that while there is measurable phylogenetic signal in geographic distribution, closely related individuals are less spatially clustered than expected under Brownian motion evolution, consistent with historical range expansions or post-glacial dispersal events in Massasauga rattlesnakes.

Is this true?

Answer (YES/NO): NO